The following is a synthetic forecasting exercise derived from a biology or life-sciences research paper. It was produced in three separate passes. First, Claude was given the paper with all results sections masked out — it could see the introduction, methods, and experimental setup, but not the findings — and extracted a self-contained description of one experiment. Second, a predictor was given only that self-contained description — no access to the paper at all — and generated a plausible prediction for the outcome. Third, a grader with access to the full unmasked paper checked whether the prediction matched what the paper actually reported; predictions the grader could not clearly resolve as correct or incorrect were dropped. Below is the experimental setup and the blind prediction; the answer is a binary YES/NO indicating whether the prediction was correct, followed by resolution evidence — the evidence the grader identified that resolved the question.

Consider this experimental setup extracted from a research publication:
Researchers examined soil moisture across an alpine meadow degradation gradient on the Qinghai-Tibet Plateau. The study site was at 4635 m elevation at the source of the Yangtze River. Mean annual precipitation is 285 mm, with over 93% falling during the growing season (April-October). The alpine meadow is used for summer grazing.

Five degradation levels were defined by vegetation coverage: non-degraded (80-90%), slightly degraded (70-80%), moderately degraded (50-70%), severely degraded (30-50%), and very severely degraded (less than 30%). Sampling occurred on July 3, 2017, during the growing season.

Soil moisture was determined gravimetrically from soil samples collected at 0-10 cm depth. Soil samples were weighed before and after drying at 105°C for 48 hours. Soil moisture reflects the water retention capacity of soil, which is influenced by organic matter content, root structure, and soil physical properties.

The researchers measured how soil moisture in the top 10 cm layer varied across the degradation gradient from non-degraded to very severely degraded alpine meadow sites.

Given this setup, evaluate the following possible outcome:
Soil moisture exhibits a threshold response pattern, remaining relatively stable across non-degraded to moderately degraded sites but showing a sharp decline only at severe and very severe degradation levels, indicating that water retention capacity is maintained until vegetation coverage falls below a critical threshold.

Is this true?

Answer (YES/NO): NO